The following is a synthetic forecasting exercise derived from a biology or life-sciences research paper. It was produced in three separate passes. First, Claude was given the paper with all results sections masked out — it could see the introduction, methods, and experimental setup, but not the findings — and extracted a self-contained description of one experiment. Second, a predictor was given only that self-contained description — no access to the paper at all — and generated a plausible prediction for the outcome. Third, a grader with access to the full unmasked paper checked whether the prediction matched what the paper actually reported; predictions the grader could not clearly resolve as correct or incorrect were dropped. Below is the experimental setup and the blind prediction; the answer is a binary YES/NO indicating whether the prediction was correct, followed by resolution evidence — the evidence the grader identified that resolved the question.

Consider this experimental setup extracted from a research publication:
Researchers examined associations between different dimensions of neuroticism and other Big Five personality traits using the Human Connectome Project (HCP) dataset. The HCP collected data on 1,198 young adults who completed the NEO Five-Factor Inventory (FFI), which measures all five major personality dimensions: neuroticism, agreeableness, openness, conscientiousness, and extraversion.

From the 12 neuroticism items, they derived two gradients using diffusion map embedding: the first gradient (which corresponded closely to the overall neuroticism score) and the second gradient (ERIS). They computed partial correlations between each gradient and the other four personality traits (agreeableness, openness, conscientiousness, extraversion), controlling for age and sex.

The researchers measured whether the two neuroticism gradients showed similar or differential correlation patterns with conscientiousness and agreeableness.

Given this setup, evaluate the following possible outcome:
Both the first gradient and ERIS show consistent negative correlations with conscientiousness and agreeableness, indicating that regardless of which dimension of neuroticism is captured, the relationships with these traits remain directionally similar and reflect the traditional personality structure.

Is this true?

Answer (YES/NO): NO